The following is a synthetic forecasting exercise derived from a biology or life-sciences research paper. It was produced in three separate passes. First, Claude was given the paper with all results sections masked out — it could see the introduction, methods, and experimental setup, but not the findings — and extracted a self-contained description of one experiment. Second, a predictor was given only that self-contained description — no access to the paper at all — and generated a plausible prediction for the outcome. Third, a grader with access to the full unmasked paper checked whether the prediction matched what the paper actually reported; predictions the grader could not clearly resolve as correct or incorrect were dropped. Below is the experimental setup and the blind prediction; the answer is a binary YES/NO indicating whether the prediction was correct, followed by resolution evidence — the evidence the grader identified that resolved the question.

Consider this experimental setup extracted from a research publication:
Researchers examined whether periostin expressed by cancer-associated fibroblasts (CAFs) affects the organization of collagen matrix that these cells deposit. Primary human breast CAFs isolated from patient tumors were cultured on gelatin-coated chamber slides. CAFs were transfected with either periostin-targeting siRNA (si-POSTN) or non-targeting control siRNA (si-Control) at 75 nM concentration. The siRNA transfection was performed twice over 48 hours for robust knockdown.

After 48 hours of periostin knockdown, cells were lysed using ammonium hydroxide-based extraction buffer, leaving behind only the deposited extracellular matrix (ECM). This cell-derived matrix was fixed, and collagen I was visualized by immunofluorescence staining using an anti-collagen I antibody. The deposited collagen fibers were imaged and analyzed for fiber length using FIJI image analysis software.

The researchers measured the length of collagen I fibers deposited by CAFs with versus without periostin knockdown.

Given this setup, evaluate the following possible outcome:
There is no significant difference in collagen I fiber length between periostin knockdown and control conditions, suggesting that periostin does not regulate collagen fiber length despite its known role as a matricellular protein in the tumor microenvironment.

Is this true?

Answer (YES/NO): NO